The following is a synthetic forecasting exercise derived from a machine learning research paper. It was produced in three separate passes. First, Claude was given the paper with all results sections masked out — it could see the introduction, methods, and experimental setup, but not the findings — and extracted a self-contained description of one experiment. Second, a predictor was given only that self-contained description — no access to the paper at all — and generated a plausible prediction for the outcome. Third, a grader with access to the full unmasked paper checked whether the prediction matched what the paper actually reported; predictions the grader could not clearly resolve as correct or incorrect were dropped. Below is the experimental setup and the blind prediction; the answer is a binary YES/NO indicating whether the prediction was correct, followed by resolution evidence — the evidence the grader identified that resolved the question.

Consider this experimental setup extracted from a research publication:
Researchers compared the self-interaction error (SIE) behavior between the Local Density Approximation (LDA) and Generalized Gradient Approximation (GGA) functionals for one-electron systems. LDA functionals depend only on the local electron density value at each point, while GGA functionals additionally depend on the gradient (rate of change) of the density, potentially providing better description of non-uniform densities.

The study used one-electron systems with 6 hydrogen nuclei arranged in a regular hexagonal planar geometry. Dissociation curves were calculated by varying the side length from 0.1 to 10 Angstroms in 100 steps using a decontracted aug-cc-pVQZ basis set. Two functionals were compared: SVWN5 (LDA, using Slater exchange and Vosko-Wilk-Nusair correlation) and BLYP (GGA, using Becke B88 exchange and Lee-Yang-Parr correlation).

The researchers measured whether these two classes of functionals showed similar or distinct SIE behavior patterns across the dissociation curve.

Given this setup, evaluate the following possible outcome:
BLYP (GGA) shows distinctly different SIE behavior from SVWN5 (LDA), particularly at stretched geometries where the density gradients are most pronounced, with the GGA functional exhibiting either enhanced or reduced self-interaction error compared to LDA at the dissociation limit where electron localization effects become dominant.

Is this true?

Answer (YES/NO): NO